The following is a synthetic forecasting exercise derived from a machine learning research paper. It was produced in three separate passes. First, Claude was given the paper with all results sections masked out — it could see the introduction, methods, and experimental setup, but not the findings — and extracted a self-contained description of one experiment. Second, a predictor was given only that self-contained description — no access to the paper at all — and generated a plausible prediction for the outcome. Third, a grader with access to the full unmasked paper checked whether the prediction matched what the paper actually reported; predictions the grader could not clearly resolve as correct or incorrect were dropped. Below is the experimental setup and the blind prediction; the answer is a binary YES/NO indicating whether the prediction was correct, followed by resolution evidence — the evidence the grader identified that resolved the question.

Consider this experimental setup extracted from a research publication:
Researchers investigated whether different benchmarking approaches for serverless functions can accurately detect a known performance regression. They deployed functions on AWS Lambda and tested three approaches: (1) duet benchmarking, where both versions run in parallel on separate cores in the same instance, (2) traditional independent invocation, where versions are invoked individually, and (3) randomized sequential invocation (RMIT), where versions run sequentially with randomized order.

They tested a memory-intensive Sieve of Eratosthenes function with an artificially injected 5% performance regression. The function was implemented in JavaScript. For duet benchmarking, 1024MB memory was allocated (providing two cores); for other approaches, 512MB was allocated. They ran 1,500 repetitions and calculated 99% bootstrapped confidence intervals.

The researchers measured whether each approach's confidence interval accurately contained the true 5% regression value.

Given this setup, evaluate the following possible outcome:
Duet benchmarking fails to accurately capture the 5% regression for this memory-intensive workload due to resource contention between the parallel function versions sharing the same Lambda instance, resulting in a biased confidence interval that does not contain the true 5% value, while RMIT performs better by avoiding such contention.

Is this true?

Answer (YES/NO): NO